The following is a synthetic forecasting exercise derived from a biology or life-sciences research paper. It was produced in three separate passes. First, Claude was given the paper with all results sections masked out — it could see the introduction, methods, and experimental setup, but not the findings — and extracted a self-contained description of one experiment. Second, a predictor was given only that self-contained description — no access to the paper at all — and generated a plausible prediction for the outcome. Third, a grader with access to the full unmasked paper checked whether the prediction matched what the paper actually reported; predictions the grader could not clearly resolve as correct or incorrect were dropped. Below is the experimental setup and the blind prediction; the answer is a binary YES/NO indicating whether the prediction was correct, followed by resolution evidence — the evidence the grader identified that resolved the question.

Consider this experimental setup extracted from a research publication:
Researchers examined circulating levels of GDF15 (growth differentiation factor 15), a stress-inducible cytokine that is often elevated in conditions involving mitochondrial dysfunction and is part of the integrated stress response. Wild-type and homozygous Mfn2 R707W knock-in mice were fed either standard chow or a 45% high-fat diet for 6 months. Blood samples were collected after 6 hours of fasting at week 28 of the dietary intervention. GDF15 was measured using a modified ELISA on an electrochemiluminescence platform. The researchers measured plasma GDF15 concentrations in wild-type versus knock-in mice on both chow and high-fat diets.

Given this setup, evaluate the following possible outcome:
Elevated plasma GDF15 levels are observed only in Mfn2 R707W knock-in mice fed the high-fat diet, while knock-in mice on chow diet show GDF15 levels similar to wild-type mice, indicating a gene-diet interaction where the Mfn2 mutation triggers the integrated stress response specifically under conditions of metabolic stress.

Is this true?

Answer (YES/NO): NO